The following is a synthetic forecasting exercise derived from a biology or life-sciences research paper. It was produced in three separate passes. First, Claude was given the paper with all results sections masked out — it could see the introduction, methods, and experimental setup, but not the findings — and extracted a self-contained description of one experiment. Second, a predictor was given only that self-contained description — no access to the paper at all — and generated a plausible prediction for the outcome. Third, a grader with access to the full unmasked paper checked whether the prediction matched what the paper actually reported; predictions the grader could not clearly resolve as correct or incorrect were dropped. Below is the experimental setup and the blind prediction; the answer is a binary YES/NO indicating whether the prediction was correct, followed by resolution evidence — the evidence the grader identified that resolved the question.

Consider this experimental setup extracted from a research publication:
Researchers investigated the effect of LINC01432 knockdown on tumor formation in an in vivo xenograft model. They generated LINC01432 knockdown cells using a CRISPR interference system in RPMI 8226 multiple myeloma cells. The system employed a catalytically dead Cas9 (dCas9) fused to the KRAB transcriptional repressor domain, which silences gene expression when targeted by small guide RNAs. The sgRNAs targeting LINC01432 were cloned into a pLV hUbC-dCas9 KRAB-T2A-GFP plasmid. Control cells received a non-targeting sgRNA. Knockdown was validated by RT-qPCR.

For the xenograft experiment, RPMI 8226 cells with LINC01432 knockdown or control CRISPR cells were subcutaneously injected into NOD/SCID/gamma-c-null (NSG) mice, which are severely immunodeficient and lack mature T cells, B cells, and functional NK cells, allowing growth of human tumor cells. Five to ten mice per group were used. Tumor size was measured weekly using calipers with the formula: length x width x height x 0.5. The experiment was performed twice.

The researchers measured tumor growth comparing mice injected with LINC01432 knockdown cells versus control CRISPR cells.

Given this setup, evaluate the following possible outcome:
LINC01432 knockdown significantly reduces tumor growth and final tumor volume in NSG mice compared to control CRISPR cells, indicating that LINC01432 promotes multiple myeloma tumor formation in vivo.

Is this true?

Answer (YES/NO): YES